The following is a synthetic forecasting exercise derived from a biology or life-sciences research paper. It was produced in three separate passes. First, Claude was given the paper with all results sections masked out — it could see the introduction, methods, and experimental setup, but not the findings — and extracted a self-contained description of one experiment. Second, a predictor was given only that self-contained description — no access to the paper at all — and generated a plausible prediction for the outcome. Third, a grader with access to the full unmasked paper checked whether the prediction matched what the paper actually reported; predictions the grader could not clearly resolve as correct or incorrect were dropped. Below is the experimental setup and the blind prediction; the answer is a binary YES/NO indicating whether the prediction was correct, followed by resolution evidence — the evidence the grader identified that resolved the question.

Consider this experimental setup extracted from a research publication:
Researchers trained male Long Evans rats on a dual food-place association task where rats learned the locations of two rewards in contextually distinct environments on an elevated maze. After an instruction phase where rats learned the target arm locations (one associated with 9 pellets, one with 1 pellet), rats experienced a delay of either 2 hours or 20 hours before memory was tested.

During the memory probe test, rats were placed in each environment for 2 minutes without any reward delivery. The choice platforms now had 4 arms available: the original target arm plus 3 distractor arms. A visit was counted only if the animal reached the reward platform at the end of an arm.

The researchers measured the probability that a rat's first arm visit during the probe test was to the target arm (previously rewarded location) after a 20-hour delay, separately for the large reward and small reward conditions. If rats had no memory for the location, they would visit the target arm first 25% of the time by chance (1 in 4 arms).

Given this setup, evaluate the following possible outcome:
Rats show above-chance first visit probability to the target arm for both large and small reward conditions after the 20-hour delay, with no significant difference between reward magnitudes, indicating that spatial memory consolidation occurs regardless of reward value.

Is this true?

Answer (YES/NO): NO